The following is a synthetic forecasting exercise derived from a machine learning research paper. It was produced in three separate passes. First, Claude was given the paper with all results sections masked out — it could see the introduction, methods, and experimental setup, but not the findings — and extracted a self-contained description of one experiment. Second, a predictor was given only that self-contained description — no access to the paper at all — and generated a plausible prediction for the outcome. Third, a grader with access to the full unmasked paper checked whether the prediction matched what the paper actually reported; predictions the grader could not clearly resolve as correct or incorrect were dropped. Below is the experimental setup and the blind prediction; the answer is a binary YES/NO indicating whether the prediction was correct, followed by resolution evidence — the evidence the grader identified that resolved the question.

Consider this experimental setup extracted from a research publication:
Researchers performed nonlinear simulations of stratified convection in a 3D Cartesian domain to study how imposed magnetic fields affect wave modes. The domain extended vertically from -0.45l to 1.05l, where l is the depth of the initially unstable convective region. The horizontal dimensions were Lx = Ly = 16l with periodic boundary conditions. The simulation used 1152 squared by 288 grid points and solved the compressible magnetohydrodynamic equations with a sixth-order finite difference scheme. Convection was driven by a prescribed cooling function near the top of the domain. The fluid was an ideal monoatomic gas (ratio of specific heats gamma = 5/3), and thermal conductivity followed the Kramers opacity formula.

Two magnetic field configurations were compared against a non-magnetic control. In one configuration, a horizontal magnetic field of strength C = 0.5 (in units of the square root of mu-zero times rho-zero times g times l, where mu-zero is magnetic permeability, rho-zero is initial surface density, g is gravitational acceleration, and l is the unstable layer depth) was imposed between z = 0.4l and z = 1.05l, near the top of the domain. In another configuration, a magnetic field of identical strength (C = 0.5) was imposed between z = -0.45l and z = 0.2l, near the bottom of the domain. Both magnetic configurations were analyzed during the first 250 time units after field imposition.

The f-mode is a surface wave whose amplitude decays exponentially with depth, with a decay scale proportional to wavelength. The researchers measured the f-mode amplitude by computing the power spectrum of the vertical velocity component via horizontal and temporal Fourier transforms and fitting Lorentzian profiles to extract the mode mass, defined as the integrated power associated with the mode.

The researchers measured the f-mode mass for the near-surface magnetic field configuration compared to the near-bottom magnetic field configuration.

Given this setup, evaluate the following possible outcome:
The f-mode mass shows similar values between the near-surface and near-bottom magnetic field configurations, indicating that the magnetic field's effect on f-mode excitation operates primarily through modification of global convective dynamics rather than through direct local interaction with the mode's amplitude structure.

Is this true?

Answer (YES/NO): NO